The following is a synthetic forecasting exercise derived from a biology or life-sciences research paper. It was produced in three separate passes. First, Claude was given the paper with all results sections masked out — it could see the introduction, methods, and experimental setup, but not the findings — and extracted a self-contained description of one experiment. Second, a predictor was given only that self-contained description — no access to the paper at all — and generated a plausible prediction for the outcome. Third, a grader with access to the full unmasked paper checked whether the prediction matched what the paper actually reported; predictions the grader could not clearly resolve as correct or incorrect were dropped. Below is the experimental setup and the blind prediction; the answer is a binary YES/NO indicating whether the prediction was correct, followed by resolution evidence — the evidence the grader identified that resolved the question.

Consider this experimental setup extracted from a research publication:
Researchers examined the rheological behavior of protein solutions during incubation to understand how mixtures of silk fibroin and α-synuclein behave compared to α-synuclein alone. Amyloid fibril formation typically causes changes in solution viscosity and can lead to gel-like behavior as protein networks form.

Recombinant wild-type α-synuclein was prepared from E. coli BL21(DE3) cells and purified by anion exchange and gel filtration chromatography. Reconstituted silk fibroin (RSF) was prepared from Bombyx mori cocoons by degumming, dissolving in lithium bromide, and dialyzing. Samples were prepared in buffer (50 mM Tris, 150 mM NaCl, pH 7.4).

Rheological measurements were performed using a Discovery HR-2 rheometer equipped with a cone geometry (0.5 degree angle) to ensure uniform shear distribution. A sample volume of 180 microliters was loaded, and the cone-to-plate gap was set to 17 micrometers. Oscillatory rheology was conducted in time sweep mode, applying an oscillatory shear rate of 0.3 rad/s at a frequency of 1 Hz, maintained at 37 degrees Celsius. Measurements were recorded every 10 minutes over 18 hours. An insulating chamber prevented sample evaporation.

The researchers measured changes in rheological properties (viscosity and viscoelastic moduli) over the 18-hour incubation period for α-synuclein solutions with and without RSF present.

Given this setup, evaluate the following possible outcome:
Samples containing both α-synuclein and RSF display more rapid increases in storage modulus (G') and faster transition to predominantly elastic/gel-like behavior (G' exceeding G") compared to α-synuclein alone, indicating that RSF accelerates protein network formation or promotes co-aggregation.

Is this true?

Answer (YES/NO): YES